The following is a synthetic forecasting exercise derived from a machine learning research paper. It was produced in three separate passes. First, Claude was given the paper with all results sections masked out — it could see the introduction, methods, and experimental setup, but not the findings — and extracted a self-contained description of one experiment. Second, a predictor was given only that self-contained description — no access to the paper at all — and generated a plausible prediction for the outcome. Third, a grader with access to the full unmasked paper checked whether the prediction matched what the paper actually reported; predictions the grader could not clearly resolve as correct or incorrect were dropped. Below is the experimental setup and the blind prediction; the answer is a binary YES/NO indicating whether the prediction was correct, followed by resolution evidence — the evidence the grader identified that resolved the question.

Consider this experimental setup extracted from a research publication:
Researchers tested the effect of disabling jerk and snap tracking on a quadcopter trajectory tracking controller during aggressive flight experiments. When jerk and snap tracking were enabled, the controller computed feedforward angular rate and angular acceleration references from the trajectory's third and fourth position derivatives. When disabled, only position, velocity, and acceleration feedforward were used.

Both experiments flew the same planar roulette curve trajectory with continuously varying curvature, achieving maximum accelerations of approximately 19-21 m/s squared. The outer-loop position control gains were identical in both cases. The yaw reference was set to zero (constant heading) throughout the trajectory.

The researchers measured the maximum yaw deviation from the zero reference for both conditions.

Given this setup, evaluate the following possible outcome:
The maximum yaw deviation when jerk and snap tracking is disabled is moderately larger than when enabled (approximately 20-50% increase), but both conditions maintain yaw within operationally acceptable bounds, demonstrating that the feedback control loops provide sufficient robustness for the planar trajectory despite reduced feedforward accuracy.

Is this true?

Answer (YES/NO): NO